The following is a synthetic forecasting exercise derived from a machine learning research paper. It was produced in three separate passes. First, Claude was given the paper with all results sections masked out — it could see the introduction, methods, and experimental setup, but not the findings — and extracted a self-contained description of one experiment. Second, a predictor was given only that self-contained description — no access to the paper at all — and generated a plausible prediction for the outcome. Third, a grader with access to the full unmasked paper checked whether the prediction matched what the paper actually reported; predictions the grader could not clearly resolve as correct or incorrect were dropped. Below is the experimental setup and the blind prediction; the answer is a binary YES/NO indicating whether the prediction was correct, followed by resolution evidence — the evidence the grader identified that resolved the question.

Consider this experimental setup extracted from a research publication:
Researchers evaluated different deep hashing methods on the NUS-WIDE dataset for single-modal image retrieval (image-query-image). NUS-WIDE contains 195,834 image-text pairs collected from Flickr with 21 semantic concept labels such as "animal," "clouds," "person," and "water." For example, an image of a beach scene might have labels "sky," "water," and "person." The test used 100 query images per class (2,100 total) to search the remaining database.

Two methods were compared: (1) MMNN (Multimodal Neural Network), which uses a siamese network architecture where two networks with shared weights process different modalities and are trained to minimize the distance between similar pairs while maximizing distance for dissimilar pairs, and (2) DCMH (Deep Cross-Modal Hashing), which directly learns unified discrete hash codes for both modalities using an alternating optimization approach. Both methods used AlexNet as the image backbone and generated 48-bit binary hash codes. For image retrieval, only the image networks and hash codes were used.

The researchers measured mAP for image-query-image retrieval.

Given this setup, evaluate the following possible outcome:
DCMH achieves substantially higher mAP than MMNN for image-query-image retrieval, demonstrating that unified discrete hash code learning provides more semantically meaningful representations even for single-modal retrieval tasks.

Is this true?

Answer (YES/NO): NO